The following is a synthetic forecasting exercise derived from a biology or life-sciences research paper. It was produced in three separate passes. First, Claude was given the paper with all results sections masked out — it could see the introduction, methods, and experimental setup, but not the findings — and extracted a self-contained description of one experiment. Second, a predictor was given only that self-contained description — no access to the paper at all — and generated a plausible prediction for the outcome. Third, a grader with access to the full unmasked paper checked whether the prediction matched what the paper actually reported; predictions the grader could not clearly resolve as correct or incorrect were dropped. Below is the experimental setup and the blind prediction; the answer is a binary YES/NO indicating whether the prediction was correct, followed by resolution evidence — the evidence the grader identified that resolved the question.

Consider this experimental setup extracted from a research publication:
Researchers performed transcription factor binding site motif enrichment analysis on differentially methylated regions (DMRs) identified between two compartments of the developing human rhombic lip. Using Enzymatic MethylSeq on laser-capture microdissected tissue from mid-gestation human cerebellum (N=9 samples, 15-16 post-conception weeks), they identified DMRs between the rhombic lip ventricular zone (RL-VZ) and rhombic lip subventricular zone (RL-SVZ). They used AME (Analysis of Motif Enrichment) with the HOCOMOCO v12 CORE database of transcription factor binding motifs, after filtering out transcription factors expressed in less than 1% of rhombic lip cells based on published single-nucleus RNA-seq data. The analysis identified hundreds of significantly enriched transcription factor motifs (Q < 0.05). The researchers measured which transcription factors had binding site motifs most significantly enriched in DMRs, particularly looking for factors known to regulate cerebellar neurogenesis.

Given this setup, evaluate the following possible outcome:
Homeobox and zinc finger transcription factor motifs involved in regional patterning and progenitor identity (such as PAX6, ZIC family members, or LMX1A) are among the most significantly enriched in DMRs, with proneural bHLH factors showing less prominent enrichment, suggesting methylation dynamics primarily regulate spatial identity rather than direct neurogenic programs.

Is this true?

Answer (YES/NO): NO